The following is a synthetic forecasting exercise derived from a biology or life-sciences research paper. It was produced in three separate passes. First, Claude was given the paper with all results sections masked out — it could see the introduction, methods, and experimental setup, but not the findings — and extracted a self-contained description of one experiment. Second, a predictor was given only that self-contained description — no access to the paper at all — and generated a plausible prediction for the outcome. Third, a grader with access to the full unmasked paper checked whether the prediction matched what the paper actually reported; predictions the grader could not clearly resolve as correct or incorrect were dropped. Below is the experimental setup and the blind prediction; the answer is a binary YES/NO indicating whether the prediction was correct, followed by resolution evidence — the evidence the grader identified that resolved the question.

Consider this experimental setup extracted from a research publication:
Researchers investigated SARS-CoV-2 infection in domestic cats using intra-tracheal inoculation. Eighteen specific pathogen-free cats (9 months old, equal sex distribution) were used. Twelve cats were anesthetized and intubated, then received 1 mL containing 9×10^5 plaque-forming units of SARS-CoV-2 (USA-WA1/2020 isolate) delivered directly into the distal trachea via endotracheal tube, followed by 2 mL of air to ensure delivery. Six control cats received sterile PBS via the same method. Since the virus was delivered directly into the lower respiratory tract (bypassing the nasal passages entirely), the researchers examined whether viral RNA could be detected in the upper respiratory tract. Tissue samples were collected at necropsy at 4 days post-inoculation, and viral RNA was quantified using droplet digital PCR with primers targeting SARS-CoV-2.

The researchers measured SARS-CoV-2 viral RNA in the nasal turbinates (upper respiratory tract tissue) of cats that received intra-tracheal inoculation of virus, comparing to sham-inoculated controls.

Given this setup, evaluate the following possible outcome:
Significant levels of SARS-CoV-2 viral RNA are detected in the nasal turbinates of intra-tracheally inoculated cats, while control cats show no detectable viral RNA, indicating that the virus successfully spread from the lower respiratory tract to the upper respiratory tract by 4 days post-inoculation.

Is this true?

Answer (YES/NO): YES